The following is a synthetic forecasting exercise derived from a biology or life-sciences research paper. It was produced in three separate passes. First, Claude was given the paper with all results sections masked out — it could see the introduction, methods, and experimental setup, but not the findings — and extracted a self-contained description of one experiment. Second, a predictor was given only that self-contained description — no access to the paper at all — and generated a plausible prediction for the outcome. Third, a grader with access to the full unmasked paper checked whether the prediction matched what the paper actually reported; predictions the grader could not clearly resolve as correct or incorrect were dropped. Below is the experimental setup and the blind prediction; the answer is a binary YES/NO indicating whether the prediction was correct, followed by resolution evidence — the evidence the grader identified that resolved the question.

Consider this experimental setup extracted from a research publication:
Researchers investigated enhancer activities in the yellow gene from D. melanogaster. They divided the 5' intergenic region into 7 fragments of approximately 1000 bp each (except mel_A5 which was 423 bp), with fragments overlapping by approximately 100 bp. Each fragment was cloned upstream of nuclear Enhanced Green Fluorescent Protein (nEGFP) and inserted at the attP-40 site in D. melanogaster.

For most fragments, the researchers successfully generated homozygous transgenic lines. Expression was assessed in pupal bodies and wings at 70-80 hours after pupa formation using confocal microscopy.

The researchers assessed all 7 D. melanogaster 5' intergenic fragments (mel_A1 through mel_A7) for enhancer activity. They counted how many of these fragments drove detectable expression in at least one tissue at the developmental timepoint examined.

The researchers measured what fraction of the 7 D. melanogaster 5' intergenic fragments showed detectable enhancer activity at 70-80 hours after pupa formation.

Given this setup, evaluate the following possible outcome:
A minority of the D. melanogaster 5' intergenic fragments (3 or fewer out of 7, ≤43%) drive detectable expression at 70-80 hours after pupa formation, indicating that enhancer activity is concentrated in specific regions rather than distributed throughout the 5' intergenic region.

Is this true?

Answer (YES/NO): NO